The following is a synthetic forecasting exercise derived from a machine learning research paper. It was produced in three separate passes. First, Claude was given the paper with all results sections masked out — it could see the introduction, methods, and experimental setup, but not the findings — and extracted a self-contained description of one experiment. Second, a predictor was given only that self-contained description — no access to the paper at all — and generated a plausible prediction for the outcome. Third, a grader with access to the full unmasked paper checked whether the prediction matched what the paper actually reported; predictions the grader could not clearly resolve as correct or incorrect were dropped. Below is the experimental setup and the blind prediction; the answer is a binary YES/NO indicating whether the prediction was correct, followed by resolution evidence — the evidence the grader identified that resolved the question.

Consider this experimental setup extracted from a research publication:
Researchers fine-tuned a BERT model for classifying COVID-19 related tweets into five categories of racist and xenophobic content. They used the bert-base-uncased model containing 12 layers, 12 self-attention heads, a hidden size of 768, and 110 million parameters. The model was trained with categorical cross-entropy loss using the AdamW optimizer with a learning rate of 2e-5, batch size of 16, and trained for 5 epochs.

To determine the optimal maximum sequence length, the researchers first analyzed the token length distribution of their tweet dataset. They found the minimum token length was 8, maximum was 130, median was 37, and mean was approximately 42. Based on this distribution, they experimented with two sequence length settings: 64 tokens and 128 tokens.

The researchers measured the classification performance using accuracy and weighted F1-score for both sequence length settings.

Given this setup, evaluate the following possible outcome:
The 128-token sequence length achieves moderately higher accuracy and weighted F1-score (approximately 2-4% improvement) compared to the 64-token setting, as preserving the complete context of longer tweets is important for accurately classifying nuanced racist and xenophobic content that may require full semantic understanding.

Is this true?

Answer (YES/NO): NO